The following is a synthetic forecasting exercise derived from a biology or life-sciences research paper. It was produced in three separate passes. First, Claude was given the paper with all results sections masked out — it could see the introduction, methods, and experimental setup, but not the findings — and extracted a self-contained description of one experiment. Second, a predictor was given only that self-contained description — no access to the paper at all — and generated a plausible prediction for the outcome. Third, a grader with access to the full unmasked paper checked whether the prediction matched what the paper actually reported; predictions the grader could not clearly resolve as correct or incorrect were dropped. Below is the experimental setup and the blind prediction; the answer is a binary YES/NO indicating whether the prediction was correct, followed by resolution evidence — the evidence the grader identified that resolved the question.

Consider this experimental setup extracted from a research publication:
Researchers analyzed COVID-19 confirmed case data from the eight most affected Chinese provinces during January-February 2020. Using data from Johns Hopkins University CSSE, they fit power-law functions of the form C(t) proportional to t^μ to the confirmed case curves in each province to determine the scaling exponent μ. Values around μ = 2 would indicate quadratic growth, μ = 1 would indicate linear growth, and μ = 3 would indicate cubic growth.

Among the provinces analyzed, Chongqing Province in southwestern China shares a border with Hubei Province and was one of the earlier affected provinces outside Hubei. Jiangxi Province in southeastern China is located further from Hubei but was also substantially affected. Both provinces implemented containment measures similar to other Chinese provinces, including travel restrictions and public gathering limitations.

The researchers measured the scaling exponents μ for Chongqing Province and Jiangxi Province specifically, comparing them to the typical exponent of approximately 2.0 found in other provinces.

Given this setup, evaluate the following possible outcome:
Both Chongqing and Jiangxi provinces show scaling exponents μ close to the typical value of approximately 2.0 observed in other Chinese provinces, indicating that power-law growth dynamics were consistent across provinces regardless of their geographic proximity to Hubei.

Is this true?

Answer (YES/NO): NO